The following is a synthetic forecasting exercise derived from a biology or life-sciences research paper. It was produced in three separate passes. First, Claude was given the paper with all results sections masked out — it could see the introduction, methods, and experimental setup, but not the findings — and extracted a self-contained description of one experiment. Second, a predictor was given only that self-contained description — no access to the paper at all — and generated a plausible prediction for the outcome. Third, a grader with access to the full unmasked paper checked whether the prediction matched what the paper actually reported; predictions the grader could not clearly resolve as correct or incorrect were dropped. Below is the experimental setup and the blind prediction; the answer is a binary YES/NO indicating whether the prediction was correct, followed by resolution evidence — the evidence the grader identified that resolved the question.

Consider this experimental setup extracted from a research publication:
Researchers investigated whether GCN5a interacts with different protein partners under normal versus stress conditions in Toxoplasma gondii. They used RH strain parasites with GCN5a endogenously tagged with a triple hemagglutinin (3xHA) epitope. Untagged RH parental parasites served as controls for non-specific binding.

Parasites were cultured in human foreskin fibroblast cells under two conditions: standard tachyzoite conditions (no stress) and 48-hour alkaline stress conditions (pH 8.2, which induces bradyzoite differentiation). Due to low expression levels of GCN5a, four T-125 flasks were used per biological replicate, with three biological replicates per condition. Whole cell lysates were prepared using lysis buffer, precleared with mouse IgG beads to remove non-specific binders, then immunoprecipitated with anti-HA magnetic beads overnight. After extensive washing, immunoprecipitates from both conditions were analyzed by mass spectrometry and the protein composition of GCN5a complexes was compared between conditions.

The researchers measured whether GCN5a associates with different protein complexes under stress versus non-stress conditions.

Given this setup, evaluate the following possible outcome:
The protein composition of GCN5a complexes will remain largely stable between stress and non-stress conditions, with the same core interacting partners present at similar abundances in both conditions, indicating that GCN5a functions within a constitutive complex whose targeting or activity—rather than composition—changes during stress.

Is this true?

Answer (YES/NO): NO